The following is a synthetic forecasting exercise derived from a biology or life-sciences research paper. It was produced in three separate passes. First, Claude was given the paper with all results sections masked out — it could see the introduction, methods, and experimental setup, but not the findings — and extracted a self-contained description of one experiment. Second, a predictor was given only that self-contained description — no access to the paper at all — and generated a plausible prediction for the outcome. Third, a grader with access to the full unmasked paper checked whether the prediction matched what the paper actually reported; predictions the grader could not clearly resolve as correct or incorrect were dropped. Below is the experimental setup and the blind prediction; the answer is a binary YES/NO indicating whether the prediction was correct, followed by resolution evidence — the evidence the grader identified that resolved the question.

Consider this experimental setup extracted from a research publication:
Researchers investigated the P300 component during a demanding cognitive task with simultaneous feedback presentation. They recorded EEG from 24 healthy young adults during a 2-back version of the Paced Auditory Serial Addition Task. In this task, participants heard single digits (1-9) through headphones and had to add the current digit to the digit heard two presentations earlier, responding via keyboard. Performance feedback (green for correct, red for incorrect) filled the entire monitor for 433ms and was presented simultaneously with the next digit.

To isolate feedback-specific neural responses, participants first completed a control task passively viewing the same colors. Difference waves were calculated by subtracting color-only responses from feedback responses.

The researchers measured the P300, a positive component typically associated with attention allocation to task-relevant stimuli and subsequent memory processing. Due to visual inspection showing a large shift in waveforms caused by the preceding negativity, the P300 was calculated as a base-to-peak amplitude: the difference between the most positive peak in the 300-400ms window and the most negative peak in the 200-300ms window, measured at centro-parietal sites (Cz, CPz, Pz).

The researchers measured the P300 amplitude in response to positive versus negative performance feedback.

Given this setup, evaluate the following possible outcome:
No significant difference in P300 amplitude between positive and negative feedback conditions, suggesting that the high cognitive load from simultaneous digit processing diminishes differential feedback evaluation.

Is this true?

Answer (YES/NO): NO